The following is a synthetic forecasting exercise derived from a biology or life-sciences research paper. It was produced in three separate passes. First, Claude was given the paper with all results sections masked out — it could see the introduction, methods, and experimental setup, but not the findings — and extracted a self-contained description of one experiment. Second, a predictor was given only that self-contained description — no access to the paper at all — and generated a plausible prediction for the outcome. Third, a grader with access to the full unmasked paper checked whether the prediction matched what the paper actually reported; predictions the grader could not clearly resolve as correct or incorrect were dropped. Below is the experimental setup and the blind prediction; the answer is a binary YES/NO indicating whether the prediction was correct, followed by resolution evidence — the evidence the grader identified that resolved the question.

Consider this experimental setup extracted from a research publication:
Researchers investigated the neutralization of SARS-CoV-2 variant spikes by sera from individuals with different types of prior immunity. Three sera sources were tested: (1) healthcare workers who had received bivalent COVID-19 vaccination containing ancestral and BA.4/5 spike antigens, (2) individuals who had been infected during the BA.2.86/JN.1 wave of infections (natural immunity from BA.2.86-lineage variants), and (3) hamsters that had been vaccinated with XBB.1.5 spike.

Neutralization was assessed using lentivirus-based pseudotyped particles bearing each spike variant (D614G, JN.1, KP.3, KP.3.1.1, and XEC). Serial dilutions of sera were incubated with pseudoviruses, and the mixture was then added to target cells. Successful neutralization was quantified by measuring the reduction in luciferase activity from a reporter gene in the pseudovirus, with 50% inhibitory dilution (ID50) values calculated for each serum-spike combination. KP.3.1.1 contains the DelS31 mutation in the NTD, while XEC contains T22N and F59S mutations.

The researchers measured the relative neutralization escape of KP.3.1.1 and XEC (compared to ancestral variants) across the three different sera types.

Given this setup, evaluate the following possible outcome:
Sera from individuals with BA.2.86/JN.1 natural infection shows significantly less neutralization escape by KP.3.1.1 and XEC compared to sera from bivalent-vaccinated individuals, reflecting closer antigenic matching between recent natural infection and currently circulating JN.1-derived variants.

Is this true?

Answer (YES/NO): NO